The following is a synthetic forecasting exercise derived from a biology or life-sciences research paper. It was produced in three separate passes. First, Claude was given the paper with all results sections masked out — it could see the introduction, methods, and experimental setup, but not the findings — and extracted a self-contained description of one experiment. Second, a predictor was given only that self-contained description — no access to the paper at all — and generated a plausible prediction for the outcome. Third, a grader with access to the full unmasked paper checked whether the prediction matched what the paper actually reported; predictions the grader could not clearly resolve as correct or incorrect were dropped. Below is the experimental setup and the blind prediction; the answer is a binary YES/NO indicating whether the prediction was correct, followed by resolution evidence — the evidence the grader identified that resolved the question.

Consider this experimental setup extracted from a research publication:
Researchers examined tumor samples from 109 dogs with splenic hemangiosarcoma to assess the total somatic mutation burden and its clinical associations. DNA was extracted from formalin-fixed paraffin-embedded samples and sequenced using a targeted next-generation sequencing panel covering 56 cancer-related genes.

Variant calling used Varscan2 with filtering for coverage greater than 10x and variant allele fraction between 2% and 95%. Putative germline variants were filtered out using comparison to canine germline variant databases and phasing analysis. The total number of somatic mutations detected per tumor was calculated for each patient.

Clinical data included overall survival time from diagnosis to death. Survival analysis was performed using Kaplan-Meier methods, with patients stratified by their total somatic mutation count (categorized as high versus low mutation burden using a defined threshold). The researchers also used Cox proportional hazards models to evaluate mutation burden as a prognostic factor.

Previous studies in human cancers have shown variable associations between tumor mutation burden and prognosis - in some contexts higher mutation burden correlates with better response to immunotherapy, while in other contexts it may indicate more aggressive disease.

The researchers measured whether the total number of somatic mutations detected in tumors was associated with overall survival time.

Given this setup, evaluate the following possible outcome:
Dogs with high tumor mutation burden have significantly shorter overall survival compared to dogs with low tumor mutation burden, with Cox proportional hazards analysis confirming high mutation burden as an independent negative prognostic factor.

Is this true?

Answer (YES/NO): NO